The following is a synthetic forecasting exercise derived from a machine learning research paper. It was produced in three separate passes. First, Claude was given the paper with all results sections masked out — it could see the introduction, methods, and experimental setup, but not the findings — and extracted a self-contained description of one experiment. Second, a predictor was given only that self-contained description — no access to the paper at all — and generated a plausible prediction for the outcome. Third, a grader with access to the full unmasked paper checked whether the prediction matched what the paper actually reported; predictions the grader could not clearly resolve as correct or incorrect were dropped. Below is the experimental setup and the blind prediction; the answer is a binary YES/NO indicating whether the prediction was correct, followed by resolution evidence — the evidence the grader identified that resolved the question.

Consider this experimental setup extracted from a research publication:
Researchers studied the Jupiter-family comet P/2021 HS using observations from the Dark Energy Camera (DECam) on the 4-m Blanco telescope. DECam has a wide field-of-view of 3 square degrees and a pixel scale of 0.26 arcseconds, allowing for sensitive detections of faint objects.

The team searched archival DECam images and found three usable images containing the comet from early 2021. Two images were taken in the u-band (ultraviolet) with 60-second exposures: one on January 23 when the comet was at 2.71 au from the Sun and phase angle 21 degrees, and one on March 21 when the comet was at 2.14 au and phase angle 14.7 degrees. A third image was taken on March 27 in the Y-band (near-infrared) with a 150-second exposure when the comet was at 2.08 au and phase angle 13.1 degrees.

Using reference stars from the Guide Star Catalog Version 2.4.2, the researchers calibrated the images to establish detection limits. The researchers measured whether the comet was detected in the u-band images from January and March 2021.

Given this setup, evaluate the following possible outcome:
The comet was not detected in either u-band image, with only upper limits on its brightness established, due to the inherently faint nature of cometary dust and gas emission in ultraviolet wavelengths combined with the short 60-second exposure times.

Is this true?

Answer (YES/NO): YES